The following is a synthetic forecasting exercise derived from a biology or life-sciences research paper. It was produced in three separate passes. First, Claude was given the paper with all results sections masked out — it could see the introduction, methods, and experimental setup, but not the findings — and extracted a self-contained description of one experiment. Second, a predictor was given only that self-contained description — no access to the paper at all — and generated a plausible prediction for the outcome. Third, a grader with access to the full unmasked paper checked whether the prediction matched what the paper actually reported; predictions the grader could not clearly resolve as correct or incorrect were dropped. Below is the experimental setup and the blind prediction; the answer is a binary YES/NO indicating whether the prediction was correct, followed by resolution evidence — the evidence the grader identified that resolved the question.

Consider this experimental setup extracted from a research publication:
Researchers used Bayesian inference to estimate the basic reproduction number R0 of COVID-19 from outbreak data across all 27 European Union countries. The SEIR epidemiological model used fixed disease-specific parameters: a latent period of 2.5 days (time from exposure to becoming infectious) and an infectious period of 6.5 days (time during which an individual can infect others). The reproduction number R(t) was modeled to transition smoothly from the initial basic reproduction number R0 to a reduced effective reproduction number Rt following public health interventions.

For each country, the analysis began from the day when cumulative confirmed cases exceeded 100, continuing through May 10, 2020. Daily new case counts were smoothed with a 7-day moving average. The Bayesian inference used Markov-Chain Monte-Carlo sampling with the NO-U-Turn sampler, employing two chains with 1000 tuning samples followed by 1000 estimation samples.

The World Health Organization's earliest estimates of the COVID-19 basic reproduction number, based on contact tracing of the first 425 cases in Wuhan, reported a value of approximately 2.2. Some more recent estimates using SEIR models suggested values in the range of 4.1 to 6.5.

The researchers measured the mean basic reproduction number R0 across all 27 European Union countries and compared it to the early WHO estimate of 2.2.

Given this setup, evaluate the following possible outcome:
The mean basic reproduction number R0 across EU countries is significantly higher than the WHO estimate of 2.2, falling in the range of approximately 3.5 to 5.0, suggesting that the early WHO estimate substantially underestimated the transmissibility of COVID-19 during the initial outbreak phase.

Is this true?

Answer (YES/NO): YES